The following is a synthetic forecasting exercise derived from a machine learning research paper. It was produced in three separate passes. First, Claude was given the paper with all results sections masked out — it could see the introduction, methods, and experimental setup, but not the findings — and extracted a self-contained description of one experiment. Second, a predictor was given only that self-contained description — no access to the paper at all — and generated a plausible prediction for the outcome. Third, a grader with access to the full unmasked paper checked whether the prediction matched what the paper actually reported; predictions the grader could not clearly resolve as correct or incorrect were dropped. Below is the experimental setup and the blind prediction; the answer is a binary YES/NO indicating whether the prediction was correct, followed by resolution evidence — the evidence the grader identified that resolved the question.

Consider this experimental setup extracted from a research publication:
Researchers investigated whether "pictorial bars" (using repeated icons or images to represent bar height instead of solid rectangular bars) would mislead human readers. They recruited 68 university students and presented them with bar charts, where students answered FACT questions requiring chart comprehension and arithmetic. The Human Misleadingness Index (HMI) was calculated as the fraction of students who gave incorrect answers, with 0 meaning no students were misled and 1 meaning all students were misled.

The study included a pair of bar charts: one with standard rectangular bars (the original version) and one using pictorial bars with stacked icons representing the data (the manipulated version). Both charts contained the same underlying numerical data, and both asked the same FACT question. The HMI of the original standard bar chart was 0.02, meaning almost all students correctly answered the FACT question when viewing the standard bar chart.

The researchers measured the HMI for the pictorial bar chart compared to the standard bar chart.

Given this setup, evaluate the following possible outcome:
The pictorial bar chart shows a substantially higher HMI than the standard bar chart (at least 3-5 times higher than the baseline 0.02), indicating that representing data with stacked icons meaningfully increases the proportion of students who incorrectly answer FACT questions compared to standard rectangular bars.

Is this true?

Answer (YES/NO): NO